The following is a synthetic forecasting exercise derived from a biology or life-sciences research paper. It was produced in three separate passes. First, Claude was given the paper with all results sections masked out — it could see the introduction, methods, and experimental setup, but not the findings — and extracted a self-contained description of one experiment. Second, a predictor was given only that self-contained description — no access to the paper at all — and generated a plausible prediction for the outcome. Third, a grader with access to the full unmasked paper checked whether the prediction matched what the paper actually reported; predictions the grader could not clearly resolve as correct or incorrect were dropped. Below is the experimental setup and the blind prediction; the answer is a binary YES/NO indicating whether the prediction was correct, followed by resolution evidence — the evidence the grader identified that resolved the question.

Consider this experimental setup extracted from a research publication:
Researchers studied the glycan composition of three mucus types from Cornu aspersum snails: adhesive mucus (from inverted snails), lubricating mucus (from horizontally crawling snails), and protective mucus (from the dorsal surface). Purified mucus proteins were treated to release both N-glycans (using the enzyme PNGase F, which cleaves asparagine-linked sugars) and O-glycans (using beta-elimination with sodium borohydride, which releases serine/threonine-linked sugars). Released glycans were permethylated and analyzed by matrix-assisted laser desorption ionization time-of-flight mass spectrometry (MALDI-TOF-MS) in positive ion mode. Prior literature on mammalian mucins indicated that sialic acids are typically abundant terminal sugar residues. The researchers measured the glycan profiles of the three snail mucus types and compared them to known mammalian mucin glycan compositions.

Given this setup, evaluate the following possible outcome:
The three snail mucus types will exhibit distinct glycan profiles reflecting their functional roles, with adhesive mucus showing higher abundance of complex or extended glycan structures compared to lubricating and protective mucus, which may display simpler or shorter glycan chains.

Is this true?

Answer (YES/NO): NO